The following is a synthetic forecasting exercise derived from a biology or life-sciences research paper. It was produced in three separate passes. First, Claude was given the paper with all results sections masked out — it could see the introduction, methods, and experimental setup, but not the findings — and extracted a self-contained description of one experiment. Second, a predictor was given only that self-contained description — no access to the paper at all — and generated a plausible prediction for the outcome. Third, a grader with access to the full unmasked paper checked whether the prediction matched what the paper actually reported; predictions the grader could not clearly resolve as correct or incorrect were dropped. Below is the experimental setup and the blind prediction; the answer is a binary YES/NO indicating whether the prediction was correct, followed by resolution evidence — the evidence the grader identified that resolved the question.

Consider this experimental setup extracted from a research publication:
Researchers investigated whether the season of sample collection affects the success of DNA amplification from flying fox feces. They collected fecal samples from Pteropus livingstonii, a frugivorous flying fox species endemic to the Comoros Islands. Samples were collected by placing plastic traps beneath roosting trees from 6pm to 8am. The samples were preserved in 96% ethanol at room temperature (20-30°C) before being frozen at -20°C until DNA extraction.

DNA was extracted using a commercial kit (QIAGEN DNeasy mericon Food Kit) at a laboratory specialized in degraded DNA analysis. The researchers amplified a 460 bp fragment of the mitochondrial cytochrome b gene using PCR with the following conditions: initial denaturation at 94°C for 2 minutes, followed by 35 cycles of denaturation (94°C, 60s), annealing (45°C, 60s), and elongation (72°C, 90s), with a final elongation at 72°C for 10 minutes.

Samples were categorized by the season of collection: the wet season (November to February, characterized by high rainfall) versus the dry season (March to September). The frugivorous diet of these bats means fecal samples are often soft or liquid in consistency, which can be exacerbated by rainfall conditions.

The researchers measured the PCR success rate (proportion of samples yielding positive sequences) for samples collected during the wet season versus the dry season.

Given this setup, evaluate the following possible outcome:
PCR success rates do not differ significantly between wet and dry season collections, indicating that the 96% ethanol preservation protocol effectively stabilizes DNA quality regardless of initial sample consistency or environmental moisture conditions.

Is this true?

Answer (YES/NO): NO